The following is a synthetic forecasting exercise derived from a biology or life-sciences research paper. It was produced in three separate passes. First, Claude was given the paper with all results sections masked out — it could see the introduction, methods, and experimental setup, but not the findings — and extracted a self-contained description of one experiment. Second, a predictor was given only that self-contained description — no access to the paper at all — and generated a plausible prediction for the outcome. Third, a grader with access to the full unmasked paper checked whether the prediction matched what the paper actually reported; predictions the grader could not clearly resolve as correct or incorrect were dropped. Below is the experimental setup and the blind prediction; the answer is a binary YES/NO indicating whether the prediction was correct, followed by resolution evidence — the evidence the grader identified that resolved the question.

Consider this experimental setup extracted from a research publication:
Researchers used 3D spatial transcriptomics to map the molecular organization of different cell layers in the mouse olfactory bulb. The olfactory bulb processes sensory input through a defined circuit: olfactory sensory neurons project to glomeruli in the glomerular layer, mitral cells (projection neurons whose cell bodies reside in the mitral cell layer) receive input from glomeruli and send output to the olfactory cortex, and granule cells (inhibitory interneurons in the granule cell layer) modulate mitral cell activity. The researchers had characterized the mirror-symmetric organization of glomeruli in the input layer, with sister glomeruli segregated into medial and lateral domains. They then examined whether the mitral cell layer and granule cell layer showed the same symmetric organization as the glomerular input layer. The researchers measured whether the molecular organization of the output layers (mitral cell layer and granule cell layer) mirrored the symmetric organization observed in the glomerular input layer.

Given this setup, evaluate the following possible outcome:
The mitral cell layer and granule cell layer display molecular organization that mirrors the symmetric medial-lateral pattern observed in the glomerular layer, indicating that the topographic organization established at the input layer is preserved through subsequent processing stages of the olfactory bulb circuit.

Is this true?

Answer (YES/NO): NO